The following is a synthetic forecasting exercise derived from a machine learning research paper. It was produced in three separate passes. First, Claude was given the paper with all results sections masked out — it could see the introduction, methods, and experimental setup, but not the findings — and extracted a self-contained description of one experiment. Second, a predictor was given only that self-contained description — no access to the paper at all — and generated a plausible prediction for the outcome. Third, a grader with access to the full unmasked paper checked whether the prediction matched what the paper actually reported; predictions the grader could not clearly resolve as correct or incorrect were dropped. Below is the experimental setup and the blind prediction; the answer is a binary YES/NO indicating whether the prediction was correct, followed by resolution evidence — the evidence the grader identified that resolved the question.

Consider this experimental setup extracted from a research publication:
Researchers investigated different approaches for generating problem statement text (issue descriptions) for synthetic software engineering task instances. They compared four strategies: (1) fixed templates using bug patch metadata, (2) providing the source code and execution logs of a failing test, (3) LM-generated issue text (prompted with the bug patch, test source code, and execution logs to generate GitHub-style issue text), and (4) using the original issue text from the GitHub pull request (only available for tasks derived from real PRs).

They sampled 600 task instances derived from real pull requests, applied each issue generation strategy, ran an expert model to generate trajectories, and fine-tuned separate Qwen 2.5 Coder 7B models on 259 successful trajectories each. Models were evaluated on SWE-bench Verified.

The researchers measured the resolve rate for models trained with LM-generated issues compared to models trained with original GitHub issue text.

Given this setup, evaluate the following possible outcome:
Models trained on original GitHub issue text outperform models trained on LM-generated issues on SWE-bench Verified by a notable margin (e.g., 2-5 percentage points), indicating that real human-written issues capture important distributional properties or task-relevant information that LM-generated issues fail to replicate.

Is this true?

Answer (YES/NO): NO